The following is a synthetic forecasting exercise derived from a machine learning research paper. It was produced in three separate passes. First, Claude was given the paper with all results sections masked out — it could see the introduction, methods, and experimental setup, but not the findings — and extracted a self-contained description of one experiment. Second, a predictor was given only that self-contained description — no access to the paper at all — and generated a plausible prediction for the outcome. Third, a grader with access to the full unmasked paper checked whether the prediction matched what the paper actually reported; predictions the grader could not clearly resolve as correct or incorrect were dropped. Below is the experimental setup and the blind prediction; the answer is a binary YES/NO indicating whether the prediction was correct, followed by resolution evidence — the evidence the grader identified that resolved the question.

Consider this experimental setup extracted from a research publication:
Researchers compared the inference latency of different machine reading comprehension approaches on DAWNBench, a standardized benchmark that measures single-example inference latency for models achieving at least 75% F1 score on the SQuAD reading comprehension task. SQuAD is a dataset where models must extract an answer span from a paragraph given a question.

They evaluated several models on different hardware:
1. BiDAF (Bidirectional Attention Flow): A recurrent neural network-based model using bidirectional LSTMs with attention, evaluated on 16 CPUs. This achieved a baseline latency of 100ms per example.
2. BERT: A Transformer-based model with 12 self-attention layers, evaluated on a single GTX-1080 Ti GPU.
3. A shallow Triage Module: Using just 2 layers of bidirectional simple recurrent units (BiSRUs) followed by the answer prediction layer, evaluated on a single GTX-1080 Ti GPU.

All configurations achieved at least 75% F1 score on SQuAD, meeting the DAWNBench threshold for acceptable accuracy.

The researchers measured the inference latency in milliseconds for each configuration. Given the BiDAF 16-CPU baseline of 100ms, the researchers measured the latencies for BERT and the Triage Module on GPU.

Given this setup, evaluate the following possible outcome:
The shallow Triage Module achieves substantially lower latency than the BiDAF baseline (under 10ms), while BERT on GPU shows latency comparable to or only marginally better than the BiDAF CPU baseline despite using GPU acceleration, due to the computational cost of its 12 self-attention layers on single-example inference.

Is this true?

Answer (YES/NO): NO